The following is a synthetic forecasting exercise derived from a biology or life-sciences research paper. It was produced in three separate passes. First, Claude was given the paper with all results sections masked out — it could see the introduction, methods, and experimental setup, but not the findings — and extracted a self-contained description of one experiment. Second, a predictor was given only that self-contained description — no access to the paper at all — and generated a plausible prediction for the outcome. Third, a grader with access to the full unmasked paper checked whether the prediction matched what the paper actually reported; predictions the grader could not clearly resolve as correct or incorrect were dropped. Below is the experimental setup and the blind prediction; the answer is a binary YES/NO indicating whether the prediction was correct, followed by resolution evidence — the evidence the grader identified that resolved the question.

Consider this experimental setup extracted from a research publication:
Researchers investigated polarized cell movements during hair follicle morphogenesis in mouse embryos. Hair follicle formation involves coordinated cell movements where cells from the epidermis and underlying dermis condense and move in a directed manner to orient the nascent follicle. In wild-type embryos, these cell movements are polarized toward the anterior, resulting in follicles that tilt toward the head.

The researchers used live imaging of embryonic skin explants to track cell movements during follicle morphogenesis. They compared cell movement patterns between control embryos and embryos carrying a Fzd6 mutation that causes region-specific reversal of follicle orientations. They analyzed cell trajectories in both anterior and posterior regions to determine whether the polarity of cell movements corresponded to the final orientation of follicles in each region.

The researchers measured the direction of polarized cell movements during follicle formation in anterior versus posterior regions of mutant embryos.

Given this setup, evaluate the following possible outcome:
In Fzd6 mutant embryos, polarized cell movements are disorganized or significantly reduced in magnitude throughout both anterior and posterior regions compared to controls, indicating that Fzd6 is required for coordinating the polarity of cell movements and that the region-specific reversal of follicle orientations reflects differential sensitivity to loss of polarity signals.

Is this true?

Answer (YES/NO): NO